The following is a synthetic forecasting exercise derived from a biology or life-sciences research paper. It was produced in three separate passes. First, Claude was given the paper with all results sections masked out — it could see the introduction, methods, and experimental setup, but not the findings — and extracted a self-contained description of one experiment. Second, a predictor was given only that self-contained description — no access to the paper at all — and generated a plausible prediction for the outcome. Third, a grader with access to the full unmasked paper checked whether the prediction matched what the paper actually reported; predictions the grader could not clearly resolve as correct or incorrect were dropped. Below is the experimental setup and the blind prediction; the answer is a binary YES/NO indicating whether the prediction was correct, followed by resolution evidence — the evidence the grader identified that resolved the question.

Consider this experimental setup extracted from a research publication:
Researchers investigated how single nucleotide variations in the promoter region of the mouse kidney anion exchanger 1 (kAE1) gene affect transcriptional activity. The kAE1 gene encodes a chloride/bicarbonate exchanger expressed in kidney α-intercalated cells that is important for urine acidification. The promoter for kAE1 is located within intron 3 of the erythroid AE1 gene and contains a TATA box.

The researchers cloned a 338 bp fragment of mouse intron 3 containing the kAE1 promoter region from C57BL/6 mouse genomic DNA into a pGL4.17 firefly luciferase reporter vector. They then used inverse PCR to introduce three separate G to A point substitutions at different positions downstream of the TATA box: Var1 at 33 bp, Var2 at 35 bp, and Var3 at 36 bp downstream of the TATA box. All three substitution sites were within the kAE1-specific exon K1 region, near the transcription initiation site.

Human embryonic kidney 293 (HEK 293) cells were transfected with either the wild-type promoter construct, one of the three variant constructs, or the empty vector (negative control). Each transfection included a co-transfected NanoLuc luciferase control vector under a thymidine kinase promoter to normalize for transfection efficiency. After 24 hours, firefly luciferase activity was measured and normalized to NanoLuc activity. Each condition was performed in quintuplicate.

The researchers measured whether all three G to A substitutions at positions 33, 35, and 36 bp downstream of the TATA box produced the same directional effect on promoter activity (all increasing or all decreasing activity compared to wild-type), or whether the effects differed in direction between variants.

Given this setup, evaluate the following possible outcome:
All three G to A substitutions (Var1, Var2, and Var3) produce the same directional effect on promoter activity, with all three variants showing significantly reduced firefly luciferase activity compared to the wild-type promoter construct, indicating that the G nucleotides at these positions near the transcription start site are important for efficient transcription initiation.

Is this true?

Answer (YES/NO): NO